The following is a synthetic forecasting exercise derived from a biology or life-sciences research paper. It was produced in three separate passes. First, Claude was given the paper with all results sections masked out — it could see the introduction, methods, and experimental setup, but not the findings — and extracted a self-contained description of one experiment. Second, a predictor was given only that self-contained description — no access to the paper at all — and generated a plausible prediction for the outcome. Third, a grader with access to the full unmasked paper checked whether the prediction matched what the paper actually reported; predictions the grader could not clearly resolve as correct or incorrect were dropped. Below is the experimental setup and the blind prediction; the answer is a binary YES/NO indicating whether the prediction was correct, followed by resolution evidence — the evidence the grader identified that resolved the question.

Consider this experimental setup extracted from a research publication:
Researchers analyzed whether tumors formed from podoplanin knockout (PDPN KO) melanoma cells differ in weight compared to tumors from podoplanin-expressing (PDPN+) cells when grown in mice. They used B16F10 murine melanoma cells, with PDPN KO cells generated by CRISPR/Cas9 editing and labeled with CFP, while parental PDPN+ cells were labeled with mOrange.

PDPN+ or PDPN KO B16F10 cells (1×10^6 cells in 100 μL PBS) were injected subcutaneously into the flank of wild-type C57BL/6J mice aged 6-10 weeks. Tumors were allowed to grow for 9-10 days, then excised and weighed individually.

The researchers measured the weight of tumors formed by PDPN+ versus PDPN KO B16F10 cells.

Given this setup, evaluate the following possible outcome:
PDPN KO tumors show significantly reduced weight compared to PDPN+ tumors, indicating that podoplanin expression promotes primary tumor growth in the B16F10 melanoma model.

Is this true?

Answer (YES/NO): YES